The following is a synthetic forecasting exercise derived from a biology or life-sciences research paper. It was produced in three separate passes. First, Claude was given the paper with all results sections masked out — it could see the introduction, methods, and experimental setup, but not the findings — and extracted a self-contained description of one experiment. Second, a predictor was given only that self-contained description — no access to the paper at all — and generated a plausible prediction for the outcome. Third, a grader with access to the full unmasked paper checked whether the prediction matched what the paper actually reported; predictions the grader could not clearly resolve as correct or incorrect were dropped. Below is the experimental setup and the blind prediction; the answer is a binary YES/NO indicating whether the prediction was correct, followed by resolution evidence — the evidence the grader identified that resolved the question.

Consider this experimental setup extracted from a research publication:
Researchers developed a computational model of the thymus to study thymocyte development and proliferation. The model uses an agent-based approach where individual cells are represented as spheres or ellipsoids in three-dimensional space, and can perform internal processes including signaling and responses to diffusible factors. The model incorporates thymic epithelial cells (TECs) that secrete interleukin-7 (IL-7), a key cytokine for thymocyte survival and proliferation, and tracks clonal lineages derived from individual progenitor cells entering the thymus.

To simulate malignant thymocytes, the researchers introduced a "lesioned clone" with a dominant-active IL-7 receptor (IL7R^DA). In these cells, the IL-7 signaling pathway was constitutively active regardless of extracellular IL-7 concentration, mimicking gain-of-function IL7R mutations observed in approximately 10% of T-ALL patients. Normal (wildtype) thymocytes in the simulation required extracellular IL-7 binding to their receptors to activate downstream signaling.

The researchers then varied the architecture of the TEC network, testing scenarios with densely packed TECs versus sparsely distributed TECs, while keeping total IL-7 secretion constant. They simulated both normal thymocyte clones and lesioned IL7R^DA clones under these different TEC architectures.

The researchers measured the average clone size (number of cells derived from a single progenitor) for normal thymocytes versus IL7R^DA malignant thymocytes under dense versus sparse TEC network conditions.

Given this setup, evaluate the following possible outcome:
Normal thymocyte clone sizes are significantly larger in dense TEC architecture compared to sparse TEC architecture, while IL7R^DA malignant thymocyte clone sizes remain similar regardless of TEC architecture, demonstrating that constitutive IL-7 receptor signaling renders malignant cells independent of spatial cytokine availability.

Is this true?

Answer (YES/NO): NO